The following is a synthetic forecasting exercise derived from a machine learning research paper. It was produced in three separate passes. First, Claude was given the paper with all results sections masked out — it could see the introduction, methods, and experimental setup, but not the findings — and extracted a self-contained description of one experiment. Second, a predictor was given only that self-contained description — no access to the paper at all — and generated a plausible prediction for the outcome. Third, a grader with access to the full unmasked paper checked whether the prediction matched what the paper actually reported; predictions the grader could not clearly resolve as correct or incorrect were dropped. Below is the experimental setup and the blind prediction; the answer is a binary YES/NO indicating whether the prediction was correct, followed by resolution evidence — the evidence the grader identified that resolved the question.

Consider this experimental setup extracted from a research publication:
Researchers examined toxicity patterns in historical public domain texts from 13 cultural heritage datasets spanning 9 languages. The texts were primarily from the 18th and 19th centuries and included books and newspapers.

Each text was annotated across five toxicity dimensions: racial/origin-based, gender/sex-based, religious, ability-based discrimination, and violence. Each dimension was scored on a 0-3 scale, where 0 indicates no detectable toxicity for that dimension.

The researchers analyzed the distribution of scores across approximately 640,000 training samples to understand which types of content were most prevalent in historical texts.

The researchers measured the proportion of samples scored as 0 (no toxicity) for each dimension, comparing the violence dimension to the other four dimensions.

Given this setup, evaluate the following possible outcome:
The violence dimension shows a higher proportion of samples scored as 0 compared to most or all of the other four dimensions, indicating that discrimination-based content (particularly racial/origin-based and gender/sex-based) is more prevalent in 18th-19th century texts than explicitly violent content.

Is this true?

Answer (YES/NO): NO